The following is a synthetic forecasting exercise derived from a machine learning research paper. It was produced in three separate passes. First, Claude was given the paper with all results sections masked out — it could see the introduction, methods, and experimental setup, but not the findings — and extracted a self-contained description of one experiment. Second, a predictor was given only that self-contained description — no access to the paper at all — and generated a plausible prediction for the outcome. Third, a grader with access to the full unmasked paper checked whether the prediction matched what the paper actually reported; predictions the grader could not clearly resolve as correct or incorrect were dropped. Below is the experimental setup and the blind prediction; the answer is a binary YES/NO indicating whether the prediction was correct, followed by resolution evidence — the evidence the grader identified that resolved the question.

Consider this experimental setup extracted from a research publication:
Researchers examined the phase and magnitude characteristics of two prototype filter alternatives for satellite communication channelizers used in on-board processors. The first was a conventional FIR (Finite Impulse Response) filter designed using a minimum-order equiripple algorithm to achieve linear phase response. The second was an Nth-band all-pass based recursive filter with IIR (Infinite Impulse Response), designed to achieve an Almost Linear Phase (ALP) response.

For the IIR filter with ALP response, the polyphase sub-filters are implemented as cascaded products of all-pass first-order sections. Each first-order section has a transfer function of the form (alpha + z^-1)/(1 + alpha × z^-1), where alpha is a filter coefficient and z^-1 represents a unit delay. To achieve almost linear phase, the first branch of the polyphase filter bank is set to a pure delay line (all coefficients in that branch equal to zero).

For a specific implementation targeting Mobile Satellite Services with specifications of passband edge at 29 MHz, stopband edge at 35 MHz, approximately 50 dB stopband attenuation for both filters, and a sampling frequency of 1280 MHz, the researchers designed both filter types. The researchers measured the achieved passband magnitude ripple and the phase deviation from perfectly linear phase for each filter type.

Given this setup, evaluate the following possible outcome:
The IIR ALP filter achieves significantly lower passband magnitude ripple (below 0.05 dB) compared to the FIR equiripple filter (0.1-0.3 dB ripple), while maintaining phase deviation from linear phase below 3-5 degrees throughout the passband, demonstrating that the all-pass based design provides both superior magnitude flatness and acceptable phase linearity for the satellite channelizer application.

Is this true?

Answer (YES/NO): NO